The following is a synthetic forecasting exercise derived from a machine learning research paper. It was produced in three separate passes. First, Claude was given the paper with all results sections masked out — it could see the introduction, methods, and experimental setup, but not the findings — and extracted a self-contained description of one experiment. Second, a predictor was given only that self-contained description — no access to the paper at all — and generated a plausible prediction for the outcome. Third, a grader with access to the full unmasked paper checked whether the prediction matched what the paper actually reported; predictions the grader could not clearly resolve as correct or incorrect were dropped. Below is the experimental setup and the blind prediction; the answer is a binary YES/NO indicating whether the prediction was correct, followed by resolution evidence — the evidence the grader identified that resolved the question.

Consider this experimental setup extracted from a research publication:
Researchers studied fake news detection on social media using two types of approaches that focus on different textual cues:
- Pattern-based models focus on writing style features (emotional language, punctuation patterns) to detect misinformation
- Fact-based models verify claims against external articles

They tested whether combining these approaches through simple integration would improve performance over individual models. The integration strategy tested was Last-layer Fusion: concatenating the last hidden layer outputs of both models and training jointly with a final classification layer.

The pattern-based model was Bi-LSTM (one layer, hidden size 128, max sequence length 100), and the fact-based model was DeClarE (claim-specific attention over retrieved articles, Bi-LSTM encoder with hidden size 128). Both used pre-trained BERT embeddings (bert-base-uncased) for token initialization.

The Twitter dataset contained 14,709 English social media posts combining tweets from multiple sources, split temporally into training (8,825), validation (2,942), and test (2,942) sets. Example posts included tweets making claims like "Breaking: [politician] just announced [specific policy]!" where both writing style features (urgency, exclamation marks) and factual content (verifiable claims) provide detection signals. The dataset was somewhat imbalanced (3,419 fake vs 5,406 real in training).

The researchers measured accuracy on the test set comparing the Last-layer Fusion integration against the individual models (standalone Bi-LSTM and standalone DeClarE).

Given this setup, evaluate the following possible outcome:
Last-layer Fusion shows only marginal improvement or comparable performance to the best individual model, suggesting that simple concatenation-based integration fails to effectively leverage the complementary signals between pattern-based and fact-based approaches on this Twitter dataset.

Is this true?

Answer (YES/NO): YES